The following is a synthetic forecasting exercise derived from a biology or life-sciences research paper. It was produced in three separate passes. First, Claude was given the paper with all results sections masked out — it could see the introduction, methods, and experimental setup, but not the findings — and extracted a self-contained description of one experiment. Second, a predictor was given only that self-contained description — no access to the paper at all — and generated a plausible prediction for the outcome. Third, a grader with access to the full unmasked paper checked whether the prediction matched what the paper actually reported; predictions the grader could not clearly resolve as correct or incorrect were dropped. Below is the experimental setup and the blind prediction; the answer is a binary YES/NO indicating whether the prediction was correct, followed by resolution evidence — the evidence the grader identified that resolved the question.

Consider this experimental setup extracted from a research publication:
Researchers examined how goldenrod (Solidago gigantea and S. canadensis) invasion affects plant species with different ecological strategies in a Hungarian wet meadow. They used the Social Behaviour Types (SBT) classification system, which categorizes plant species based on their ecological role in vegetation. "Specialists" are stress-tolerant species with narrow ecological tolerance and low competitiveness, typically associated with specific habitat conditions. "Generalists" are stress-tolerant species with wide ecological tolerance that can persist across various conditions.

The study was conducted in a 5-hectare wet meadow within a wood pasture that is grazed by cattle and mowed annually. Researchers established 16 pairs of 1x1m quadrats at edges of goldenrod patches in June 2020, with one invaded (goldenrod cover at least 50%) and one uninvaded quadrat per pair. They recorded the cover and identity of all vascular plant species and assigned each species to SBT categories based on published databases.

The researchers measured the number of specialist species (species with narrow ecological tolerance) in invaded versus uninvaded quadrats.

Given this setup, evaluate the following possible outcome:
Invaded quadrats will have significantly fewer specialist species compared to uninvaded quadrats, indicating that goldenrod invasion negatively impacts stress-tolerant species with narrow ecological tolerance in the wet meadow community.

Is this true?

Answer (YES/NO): NO